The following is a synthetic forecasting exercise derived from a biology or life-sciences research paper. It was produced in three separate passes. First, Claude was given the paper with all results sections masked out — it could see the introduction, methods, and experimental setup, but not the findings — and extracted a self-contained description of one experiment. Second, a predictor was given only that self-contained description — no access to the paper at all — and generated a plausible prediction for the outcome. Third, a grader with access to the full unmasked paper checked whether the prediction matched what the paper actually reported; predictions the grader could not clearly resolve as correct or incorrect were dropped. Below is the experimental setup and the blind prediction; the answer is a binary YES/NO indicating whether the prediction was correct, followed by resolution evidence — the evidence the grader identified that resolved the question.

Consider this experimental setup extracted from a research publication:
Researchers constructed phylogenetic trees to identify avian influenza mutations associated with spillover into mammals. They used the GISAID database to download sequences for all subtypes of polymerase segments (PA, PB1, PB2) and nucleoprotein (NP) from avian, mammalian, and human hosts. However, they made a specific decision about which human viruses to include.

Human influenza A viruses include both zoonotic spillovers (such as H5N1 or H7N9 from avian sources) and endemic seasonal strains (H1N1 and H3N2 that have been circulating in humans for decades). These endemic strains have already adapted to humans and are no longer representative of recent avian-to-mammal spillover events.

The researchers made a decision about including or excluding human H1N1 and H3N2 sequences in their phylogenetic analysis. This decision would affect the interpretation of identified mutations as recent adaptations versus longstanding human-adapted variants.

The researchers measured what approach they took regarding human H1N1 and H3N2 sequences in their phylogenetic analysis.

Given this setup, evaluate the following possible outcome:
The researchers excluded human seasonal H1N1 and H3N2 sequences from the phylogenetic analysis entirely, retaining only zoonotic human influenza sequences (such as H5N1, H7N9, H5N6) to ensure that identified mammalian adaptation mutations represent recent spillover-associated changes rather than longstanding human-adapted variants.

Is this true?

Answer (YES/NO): YES